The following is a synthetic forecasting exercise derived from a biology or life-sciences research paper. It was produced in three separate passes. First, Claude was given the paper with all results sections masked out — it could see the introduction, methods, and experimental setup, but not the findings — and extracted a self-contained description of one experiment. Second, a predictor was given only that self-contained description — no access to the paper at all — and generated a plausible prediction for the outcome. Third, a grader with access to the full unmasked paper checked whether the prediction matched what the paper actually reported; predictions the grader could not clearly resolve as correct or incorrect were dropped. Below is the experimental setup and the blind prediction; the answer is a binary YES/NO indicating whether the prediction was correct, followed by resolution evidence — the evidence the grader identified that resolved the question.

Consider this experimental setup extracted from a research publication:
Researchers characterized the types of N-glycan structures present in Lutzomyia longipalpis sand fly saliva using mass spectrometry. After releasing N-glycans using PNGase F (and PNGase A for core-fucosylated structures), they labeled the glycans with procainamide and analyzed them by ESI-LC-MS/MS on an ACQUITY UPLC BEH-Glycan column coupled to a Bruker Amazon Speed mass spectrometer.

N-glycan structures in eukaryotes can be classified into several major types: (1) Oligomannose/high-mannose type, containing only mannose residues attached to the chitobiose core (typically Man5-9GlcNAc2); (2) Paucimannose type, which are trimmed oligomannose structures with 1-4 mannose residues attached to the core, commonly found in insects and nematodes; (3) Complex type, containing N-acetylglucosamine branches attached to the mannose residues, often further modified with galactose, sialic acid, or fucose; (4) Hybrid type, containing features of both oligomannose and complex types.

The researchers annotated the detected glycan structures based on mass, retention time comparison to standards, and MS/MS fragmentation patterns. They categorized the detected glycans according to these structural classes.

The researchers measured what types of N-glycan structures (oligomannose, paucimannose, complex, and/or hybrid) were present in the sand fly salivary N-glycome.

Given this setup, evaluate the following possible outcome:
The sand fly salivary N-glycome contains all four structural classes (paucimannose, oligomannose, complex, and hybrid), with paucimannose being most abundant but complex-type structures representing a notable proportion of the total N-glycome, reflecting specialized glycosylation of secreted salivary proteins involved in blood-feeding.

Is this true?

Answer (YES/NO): NO